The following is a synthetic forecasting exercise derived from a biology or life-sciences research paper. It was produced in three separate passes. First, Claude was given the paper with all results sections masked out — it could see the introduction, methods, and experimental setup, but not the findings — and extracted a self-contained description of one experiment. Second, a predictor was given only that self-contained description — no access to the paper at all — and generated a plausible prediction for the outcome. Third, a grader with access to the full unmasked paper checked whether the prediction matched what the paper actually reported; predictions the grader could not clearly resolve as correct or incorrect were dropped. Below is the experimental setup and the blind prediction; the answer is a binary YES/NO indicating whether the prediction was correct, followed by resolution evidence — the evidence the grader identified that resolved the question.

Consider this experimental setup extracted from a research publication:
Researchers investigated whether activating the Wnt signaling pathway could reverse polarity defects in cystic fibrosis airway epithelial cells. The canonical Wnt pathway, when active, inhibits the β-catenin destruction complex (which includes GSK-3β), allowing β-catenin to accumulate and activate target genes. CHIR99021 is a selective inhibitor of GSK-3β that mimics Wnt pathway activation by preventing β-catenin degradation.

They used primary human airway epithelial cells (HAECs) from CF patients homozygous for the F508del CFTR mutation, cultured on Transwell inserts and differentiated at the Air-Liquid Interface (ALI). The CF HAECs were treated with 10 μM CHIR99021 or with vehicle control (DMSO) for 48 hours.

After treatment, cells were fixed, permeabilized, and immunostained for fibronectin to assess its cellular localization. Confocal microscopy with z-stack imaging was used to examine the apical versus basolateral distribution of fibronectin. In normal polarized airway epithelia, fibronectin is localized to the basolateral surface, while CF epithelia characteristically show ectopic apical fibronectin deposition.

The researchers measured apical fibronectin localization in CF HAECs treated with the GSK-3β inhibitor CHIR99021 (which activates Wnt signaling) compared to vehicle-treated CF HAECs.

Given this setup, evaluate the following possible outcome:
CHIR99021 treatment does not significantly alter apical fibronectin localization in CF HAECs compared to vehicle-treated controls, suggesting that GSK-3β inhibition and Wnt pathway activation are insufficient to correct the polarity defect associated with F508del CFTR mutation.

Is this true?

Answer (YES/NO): NO